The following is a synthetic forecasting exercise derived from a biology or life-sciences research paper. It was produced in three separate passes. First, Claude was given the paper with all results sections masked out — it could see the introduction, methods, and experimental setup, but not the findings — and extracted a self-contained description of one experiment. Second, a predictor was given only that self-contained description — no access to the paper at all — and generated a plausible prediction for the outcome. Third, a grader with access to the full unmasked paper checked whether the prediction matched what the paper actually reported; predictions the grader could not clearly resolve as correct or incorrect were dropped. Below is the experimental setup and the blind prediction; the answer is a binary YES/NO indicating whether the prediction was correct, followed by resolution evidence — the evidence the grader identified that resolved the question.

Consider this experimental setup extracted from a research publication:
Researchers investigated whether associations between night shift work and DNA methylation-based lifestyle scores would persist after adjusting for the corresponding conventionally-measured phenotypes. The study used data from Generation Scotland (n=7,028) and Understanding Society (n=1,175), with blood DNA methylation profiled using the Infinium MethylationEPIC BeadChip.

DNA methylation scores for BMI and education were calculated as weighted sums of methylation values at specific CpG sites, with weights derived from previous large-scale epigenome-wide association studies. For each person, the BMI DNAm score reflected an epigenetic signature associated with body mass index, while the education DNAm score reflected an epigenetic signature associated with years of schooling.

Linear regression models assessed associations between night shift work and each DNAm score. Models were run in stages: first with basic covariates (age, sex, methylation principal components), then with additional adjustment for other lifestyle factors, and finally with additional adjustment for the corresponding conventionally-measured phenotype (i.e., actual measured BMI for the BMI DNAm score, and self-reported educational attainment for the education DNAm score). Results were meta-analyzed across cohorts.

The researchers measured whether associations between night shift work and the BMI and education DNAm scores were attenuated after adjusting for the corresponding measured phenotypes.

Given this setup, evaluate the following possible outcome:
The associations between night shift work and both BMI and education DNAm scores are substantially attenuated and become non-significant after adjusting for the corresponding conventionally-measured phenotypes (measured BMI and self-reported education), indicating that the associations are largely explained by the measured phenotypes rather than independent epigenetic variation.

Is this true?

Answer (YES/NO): NO